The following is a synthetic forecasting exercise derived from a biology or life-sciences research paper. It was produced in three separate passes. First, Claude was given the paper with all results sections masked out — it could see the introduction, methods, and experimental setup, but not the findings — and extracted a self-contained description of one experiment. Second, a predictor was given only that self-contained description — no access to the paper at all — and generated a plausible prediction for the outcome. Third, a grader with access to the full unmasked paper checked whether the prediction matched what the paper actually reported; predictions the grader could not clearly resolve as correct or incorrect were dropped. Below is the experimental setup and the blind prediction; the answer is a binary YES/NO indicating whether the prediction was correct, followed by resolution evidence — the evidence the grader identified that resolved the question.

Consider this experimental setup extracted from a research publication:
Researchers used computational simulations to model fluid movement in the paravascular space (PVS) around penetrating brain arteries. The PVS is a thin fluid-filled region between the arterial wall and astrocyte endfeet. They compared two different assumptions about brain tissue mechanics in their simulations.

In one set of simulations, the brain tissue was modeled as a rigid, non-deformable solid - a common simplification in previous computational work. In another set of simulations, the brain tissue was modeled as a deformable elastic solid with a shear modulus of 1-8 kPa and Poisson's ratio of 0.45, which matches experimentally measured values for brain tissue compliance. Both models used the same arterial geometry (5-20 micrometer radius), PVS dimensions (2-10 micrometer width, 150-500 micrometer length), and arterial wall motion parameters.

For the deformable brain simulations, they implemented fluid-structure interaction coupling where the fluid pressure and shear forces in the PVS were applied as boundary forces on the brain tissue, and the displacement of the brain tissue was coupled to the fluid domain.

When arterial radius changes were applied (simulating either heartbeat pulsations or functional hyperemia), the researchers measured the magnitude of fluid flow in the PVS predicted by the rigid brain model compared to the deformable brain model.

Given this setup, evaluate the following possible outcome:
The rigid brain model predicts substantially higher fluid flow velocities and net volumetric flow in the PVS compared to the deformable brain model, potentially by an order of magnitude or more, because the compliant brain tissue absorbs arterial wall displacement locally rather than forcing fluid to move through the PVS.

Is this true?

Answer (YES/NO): NO